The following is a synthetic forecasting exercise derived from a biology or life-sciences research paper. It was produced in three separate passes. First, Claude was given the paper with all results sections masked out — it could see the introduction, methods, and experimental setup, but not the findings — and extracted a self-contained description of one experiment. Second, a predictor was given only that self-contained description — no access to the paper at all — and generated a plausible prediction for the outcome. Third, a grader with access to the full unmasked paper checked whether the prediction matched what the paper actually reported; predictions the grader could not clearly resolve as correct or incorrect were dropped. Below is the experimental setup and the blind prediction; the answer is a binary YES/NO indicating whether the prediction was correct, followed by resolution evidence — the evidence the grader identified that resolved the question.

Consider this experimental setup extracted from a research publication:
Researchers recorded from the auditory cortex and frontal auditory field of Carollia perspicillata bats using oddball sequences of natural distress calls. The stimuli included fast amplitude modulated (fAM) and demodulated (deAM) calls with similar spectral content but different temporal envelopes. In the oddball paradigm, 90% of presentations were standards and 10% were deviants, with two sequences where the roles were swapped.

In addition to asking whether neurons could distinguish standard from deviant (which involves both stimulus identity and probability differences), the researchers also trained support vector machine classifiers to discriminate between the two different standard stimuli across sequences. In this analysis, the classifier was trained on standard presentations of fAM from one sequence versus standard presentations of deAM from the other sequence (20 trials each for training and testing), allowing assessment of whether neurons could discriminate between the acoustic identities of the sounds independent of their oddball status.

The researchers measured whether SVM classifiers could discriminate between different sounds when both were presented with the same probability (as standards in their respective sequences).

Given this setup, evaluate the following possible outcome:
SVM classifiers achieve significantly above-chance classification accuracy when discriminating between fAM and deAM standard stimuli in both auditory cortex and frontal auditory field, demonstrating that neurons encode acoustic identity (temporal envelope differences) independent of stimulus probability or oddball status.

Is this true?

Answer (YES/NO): YES